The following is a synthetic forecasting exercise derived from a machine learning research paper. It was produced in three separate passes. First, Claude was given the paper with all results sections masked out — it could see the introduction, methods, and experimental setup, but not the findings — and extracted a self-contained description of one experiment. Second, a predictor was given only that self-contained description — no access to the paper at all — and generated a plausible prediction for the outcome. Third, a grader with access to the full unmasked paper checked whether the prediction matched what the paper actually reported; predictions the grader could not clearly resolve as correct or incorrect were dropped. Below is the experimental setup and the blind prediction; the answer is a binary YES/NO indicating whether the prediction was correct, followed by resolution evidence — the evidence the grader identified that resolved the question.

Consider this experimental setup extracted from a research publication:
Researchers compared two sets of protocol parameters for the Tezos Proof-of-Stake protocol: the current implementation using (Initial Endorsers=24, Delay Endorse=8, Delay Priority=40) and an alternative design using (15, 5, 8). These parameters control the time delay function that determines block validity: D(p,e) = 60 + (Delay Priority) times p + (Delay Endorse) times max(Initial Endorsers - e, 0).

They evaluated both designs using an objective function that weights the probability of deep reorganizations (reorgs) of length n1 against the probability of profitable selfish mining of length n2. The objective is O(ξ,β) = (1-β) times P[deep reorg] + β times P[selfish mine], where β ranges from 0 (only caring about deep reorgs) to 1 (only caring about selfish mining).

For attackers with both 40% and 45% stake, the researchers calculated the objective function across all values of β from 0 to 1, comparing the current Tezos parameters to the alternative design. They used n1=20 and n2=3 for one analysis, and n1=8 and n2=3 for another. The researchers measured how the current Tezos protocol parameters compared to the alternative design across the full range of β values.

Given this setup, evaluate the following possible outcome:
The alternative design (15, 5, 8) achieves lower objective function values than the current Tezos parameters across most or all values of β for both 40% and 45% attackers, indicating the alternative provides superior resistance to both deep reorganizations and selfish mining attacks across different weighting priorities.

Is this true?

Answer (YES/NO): YES